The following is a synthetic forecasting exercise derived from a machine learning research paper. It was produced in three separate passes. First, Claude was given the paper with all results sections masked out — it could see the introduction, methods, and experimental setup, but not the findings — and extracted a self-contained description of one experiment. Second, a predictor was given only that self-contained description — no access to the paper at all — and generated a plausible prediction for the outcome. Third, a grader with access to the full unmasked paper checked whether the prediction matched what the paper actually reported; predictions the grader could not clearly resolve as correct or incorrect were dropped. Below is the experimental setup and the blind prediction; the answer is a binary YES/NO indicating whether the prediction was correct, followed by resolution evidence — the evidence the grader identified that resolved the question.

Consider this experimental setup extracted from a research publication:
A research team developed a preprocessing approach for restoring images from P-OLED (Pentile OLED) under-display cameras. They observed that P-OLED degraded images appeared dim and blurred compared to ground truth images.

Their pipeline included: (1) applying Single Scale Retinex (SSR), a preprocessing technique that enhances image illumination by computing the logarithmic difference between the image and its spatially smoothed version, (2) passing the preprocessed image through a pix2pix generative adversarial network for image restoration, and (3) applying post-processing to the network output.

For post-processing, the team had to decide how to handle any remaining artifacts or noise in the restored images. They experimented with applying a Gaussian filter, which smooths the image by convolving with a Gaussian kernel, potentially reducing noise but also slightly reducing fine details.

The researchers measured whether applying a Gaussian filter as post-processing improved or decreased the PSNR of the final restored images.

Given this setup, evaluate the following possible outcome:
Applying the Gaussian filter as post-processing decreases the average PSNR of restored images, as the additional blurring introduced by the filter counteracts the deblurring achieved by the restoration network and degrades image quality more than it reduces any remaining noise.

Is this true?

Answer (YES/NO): NO